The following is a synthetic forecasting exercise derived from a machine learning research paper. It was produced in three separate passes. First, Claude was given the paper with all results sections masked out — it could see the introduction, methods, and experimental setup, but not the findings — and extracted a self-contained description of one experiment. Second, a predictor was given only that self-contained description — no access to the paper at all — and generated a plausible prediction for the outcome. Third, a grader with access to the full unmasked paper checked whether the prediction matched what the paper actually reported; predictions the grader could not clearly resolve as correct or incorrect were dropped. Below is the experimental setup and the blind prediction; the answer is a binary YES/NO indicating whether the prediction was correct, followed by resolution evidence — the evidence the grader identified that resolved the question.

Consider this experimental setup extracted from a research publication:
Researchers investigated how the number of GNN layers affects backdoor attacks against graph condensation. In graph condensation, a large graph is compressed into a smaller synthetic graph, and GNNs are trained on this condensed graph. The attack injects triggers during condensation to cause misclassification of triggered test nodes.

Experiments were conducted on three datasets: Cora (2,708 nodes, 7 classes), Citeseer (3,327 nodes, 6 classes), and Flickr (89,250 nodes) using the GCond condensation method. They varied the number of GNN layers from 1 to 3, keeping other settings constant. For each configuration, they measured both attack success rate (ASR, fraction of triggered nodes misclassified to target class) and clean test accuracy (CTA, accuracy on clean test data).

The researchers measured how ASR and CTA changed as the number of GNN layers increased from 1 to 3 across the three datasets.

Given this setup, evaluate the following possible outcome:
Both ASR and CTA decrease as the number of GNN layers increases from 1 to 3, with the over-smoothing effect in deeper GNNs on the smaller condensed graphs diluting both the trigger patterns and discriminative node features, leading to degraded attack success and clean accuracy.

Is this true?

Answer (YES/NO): NO